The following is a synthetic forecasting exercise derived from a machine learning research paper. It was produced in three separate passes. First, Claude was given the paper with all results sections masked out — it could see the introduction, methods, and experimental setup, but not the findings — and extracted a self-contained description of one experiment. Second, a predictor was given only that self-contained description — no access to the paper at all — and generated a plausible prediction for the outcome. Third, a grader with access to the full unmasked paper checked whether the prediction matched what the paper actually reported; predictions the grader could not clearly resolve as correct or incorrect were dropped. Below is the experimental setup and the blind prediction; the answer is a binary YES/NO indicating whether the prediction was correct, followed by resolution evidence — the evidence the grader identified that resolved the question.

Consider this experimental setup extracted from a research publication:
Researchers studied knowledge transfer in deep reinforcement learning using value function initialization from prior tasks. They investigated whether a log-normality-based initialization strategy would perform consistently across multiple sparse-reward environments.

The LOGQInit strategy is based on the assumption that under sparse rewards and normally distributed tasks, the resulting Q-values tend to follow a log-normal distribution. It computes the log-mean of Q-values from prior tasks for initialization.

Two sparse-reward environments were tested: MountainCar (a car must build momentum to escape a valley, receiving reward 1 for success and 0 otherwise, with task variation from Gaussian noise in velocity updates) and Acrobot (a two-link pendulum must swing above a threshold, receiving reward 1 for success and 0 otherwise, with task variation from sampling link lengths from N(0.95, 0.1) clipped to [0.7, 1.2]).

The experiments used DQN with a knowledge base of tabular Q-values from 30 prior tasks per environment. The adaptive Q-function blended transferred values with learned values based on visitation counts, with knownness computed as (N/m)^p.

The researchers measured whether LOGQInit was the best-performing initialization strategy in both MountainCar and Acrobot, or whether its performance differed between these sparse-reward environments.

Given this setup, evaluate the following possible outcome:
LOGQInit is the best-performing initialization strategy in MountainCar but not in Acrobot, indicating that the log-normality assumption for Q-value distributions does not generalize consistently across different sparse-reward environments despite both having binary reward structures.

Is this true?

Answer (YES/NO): NO